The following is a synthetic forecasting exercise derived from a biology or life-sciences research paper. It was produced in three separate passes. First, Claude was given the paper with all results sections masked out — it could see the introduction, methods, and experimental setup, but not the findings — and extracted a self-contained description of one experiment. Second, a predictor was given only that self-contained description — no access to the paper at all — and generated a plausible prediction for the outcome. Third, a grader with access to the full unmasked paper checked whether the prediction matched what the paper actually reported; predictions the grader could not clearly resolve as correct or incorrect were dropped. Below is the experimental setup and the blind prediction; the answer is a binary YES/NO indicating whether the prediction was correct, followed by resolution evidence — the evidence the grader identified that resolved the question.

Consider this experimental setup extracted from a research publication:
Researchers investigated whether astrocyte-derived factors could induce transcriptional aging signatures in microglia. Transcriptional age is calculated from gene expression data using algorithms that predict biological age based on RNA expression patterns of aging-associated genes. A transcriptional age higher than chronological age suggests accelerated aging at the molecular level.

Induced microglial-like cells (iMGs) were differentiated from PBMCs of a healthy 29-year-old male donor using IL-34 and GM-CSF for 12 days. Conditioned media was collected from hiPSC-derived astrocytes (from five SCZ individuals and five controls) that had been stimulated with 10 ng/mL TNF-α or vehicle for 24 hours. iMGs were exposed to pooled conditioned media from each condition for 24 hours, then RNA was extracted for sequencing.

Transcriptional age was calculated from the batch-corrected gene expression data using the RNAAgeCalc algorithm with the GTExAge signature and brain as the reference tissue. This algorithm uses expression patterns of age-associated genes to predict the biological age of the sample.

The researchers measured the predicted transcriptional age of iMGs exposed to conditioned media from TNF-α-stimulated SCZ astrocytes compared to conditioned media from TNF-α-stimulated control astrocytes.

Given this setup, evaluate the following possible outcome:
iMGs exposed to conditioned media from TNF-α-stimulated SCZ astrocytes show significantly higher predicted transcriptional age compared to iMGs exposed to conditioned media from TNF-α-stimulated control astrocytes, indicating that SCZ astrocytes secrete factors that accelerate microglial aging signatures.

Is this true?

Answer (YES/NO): YES